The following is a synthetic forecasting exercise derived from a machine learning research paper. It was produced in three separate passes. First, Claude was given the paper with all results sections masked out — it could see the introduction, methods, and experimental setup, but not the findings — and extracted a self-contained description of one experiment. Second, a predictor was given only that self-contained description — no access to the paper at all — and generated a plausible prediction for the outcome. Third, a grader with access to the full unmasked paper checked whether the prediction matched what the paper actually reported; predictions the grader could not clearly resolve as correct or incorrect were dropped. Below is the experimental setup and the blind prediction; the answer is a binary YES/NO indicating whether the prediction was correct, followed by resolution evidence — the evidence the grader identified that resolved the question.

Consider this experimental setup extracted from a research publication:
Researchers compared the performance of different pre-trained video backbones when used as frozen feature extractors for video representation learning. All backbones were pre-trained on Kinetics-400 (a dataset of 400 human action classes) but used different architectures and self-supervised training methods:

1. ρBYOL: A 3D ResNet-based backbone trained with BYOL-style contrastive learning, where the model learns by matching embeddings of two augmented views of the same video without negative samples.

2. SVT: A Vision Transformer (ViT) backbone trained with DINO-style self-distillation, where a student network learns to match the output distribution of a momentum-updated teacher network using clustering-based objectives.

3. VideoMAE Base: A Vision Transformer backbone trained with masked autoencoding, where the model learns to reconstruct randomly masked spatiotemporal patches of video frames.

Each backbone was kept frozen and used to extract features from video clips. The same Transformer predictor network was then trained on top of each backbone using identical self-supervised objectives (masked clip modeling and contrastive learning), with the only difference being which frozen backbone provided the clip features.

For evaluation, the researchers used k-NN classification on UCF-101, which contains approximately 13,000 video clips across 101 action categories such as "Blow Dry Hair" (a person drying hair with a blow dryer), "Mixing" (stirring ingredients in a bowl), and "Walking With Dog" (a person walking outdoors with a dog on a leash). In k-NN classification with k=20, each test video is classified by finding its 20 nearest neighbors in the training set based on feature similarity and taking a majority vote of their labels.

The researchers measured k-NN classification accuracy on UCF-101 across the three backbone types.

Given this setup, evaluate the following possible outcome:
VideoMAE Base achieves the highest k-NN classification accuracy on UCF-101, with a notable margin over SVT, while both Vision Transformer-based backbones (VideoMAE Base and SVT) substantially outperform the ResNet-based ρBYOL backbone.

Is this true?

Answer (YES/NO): NO